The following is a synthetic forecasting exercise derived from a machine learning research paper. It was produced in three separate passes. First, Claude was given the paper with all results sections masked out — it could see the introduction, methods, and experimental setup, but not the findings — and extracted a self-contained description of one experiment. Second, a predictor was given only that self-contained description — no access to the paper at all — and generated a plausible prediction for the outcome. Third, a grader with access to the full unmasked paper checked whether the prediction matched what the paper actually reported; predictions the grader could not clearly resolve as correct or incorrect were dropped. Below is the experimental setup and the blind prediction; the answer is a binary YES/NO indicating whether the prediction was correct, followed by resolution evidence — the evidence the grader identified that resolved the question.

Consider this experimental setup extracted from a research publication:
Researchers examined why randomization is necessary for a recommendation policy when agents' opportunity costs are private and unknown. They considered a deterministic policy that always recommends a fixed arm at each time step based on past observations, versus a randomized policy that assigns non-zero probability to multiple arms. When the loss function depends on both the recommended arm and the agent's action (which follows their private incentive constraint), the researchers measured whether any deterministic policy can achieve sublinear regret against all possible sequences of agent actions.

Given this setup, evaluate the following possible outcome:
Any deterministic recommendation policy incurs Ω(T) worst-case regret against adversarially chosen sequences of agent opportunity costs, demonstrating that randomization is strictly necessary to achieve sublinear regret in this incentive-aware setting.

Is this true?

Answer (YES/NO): YES